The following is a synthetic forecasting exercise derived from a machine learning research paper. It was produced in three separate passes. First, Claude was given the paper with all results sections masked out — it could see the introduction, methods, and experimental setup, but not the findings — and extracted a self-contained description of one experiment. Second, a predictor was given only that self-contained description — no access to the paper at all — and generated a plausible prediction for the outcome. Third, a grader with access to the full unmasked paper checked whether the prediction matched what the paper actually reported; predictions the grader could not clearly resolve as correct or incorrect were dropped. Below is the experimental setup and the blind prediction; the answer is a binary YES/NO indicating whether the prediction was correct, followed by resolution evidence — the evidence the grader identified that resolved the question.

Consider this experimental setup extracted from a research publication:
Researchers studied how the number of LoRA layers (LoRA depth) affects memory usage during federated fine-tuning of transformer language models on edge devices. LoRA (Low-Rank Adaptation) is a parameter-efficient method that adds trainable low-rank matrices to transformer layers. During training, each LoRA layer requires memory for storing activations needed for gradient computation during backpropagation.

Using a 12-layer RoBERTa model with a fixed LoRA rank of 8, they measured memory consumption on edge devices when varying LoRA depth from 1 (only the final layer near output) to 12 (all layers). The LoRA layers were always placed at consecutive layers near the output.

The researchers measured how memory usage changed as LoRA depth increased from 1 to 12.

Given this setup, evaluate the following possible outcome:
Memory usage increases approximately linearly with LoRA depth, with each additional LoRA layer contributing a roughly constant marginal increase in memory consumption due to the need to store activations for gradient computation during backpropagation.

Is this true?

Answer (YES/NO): YES